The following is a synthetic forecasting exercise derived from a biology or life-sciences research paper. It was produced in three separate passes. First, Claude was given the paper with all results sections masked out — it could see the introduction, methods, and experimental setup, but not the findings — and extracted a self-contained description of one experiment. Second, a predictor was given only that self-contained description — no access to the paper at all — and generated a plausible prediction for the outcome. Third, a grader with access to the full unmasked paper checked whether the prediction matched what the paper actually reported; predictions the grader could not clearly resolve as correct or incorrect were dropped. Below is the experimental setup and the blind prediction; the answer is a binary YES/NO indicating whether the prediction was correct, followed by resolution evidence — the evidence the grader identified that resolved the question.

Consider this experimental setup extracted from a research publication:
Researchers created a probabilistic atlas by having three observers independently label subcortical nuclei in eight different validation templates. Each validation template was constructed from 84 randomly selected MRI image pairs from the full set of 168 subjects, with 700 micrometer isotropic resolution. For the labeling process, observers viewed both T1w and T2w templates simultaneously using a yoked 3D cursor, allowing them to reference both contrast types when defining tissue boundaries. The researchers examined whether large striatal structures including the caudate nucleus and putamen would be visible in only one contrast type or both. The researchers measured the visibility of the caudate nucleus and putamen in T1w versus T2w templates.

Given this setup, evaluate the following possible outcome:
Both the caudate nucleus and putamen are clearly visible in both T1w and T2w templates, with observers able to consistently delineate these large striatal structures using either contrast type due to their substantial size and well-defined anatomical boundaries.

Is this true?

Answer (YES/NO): YES